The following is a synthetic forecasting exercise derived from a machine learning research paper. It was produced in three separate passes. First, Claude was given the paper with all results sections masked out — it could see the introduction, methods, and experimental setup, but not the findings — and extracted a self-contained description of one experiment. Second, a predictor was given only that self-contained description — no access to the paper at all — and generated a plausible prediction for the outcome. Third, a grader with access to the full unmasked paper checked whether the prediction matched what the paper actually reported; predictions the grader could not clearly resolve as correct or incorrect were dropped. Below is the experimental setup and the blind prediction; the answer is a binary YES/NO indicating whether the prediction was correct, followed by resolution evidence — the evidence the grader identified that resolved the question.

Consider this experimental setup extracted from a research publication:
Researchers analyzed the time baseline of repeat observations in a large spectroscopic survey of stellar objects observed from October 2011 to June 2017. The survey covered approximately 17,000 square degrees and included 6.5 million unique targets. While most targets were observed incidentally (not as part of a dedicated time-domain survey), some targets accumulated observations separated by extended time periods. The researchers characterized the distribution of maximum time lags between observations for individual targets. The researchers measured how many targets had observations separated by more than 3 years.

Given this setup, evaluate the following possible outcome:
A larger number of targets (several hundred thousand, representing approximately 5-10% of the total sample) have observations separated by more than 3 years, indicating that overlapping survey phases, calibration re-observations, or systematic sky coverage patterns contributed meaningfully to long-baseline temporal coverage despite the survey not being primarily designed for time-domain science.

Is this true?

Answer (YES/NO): NO